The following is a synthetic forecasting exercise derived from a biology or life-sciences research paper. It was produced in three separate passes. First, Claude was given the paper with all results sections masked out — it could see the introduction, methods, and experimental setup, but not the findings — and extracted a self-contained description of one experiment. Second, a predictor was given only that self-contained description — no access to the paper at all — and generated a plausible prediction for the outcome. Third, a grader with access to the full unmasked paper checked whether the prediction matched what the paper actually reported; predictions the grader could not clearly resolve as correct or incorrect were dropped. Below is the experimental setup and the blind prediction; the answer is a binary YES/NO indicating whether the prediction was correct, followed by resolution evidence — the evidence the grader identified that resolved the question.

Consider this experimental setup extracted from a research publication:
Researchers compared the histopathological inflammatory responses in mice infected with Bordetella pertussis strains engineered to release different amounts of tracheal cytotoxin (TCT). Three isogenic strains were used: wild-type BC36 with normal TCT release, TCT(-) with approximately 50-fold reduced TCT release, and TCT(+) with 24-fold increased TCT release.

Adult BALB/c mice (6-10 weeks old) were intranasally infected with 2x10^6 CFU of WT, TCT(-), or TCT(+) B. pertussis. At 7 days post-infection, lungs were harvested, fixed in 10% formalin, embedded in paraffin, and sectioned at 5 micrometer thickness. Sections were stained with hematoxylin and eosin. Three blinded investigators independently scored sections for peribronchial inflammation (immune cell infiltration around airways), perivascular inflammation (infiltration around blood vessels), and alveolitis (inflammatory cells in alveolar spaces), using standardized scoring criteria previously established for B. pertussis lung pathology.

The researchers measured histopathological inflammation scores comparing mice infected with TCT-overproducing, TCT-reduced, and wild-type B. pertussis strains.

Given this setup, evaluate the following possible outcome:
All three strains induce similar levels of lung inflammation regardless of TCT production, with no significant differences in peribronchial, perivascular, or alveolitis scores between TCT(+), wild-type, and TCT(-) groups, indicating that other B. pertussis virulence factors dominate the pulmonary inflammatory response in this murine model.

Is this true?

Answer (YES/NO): NO